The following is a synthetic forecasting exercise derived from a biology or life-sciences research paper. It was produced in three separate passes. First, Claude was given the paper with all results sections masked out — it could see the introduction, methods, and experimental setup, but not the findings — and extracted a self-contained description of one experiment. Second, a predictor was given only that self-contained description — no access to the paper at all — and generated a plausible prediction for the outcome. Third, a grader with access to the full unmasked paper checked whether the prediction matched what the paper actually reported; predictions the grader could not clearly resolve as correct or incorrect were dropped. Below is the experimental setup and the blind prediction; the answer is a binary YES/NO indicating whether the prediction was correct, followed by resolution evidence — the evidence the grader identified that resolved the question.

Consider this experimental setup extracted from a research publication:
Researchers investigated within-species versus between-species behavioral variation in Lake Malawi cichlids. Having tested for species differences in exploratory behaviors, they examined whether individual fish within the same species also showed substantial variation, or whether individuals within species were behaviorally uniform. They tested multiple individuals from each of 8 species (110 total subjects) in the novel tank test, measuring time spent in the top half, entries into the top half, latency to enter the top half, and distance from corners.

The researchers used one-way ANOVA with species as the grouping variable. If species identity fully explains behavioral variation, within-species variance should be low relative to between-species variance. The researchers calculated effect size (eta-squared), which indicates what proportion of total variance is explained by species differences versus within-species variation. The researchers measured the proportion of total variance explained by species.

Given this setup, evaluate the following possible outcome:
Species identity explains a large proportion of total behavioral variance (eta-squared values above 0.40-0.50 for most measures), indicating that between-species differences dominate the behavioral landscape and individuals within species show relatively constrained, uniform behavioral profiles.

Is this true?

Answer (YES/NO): NO